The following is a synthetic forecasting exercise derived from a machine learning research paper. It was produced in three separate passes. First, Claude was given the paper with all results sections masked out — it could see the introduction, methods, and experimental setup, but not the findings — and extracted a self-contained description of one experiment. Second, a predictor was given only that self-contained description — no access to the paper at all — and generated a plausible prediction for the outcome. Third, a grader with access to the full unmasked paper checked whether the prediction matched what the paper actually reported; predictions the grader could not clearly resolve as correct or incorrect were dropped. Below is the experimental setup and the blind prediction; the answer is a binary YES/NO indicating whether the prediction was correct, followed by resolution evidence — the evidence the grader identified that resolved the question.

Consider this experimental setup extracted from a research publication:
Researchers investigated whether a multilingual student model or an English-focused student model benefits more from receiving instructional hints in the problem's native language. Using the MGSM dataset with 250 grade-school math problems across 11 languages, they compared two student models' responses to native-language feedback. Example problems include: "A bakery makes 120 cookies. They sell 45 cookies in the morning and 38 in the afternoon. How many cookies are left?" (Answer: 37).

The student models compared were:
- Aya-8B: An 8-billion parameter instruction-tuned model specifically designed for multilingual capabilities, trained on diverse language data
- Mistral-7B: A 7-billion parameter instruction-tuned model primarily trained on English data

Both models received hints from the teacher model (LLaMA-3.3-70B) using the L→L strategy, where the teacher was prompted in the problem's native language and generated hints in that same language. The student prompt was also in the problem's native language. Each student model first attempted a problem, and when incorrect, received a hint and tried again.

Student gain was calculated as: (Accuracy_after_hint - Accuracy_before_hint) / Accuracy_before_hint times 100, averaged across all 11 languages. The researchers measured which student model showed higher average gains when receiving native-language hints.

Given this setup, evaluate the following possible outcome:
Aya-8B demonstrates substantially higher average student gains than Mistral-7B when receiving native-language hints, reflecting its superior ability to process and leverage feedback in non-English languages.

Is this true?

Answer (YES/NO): NO